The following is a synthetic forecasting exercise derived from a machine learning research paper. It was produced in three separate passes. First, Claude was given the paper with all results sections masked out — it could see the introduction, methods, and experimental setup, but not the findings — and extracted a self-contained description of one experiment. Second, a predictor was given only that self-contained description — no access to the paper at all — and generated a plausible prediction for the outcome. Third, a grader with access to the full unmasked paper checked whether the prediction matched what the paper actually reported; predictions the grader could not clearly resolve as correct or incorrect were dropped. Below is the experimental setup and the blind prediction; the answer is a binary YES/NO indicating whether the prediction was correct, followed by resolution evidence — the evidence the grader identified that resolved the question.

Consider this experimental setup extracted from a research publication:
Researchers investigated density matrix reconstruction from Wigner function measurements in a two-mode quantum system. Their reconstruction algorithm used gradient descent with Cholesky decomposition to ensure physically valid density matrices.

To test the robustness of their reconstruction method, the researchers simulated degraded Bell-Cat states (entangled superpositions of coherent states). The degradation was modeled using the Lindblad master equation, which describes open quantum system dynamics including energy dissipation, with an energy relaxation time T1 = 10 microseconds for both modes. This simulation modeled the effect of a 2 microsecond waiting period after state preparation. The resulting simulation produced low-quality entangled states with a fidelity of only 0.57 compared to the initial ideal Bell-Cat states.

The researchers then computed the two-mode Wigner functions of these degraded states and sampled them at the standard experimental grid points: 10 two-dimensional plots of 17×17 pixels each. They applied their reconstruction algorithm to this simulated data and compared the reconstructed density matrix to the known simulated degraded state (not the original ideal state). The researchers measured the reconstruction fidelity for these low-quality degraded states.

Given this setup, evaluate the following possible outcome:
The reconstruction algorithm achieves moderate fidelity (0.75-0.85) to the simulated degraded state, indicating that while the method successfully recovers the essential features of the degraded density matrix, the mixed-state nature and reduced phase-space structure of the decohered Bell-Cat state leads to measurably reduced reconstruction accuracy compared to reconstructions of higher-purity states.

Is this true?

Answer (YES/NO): NO